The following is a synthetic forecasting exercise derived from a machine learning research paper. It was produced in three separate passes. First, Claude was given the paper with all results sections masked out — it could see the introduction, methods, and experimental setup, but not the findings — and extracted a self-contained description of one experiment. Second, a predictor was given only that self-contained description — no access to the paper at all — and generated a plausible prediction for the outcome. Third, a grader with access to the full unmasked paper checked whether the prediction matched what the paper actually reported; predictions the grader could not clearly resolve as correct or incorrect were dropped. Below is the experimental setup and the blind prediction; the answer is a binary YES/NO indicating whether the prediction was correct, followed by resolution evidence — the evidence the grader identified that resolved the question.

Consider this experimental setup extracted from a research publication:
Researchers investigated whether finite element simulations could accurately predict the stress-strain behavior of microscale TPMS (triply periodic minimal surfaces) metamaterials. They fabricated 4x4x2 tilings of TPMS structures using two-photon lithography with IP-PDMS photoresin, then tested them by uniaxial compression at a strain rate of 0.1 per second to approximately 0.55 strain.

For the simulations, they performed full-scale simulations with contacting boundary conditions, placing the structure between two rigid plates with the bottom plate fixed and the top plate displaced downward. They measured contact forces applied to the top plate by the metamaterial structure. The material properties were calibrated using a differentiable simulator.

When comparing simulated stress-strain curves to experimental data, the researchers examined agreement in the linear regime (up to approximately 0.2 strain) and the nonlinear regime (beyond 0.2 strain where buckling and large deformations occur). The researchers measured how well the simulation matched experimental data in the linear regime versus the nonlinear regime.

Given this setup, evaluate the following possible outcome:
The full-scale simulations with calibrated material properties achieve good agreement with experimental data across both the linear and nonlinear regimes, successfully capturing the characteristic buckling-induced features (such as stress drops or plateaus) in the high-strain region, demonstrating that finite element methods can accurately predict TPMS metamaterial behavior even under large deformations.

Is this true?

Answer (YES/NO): NO